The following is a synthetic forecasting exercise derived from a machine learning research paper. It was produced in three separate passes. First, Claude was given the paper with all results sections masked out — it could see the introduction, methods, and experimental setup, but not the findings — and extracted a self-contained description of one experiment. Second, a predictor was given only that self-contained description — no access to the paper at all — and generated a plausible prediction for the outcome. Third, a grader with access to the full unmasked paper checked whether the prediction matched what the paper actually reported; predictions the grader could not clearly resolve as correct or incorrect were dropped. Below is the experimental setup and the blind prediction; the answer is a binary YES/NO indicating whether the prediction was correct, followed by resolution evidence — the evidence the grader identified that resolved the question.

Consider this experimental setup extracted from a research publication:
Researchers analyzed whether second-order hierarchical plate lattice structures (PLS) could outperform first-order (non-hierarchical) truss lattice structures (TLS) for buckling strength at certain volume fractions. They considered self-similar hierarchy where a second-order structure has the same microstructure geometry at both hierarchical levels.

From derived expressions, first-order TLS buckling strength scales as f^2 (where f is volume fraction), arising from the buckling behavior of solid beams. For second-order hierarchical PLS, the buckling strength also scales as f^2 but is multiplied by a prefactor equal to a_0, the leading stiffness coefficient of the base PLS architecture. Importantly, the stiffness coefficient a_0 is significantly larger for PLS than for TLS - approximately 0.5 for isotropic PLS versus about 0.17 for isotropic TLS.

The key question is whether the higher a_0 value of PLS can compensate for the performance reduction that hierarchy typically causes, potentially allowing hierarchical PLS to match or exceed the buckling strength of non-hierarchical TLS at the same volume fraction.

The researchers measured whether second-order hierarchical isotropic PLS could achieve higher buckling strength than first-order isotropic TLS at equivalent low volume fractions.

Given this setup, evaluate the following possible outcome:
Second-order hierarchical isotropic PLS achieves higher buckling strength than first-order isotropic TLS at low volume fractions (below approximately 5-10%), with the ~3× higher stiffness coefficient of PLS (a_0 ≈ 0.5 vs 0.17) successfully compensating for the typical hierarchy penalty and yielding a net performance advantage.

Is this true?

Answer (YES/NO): YES